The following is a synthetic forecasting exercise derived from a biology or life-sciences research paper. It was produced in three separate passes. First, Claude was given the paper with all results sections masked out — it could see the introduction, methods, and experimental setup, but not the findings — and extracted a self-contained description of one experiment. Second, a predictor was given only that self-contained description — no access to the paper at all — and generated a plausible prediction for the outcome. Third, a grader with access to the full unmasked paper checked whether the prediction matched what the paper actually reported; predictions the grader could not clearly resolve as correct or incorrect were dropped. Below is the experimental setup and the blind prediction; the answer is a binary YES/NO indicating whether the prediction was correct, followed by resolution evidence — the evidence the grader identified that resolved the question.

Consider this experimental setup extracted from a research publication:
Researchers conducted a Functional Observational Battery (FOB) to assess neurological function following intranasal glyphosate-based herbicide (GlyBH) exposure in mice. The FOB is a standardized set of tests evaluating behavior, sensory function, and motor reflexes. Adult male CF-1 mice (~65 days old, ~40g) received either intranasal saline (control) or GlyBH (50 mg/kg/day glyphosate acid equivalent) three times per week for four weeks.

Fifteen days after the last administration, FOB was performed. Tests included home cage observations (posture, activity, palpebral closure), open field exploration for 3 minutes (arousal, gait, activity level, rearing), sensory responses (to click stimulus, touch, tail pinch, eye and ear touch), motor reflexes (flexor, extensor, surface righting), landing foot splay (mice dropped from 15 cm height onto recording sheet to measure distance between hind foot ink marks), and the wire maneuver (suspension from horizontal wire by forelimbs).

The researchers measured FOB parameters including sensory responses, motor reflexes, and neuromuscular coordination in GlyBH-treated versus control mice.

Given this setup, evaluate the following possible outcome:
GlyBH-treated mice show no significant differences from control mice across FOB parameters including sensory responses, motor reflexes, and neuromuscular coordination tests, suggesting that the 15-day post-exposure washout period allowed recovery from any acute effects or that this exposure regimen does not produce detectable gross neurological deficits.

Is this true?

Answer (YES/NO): YES